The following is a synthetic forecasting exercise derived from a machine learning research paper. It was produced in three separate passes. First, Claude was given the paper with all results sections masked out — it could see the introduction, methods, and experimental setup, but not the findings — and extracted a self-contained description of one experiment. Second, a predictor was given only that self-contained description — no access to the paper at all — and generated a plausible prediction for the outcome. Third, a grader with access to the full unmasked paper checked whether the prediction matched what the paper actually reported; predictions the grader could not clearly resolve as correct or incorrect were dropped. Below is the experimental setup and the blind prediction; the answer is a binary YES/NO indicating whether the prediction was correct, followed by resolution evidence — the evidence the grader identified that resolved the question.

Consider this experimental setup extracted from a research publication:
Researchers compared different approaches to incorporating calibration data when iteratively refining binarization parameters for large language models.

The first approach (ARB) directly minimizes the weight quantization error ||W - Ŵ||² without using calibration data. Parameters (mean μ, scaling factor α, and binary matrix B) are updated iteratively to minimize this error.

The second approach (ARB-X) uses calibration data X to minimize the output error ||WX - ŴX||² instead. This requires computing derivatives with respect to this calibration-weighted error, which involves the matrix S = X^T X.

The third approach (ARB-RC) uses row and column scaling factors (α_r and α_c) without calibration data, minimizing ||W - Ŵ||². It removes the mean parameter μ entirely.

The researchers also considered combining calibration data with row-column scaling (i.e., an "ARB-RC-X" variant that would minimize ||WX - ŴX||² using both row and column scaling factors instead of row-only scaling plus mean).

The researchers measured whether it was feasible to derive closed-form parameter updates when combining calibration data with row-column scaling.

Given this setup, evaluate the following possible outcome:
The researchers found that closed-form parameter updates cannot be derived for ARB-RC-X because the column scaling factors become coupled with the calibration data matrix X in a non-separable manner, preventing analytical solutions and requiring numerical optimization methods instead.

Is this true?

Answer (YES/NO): NO